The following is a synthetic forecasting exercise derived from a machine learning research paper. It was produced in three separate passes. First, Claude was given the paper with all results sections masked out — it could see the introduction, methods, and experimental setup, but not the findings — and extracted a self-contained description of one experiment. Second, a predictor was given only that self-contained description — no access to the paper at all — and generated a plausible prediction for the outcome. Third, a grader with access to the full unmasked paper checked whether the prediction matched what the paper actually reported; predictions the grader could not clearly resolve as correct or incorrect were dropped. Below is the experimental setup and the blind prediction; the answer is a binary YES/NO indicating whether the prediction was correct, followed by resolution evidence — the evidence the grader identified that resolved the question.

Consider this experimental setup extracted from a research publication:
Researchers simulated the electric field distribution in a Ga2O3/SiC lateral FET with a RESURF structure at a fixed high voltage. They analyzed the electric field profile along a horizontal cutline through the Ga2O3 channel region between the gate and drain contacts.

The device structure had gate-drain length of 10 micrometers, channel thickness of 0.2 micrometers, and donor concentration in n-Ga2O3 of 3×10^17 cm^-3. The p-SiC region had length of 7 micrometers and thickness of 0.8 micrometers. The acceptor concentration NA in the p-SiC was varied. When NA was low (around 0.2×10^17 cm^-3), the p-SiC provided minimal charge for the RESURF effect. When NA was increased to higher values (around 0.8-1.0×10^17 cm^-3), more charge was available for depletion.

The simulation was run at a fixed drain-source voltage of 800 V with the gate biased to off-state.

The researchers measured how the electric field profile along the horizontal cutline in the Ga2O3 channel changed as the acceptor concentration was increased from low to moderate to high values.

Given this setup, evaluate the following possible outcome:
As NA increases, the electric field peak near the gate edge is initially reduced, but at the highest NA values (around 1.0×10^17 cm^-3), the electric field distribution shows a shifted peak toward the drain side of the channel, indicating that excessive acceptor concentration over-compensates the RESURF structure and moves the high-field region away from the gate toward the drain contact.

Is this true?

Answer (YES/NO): YES